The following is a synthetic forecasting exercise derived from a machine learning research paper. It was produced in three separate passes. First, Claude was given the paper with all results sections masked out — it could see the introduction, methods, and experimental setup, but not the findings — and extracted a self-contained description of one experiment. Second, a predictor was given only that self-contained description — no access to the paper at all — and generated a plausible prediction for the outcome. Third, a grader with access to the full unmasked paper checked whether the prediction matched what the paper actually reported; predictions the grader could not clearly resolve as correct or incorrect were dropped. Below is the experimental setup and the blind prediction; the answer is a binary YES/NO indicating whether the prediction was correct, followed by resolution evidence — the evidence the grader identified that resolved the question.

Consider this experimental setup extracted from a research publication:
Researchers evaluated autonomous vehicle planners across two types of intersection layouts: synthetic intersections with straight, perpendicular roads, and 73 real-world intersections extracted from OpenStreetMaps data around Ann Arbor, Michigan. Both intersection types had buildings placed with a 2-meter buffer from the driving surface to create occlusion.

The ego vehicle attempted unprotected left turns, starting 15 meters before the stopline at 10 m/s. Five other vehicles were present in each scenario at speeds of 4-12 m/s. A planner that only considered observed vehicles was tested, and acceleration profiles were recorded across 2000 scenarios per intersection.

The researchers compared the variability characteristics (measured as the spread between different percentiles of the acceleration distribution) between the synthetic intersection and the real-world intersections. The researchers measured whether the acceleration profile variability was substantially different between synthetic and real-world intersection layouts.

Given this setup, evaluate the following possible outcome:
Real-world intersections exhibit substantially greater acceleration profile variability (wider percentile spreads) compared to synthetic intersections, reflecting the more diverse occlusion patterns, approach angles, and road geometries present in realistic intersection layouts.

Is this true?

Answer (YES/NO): NO